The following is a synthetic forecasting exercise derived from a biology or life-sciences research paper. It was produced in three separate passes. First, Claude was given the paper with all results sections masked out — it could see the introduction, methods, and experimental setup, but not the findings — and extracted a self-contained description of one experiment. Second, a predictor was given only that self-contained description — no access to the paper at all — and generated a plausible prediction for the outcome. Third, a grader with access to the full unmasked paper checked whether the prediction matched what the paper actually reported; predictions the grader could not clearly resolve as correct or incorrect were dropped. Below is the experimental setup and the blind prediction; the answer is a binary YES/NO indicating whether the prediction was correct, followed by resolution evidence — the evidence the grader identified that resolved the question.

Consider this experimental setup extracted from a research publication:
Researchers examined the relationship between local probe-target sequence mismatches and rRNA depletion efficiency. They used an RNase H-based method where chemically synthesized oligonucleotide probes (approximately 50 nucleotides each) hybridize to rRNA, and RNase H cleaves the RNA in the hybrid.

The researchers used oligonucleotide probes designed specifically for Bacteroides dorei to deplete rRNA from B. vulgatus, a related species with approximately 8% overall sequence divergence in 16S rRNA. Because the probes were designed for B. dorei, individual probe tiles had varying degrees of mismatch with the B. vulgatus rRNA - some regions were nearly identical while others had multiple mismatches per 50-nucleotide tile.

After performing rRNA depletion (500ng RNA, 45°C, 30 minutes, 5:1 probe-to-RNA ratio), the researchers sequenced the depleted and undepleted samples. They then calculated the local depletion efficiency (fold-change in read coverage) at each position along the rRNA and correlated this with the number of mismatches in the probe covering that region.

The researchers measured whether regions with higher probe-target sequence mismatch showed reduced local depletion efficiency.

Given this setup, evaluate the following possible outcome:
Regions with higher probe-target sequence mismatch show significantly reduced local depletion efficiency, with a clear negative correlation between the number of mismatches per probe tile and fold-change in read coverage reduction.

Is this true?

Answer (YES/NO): YES